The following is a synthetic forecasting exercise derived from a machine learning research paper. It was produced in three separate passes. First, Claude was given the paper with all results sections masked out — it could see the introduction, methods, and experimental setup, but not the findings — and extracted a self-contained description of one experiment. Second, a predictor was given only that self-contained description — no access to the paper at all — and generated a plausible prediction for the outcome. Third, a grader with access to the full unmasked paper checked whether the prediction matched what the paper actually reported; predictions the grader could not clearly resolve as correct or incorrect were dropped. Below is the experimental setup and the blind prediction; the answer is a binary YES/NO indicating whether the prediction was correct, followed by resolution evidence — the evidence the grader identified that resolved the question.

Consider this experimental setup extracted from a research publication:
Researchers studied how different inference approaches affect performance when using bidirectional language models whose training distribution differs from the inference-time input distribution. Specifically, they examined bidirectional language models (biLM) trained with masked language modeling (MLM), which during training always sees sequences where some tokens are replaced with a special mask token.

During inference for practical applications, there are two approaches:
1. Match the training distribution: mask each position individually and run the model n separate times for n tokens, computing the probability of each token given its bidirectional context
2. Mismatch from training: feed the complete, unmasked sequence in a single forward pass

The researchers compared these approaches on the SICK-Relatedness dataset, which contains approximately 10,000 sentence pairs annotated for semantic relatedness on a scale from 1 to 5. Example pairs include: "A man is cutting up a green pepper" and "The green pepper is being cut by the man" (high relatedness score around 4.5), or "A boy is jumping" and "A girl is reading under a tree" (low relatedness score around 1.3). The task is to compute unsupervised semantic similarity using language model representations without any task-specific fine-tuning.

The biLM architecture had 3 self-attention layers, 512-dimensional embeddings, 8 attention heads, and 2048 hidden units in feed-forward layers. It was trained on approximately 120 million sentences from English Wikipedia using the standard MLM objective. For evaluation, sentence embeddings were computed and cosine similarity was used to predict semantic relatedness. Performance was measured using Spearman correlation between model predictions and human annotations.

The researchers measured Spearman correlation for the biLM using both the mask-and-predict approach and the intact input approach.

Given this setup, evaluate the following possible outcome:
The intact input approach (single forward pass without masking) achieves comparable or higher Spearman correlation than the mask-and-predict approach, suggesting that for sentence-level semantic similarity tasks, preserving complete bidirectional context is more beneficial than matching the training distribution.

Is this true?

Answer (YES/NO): NO